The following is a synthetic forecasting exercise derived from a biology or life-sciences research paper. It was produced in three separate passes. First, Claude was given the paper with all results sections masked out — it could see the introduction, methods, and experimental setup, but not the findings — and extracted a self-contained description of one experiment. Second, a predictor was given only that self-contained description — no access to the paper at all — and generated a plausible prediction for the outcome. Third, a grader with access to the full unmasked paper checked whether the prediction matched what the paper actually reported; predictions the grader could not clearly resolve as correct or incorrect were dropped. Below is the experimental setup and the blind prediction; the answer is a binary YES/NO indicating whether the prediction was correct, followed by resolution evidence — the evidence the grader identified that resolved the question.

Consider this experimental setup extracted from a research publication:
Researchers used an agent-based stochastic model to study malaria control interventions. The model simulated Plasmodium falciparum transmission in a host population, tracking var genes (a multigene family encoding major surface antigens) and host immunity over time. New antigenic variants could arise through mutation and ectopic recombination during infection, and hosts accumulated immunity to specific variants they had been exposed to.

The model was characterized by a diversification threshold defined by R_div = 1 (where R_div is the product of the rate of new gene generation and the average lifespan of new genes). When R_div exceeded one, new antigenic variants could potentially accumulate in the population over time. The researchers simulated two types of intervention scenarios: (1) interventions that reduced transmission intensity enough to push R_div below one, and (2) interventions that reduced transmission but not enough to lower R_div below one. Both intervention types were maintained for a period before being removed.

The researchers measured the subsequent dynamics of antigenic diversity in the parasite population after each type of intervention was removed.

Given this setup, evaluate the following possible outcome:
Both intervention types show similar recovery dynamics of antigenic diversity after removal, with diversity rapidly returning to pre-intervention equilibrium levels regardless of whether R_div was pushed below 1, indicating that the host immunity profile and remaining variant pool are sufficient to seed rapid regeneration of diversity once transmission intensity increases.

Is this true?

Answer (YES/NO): NO